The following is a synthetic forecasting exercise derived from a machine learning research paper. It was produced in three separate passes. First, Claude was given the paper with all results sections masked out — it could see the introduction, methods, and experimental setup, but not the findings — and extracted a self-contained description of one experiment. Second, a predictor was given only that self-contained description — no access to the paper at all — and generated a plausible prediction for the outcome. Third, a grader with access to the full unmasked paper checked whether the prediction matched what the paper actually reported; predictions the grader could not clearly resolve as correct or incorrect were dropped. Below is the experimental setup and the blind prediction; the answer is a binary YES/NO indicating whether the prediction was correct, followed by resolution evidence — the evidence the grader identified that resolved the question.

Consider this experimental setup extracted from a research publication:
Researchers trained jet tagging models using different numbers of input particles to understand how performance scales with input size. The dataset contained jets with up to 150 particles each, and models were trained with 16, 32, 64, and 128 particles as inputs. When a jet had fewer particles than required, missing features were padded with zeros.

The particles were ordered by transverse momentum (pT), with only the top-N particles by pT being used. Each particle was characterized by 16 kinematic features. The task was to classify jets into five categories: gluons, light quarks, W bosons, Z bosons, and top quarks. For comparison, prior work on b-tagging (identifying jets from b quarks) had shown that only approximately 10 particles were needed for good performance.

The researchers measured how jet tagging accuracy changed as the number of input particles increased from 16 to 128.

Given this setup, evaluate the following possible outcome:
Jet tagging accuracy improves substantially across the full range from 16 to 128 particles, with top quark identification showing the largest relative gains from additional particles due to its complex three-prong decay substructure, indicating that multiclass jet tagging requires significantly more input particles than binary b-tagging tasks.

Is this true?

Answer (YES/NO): NO